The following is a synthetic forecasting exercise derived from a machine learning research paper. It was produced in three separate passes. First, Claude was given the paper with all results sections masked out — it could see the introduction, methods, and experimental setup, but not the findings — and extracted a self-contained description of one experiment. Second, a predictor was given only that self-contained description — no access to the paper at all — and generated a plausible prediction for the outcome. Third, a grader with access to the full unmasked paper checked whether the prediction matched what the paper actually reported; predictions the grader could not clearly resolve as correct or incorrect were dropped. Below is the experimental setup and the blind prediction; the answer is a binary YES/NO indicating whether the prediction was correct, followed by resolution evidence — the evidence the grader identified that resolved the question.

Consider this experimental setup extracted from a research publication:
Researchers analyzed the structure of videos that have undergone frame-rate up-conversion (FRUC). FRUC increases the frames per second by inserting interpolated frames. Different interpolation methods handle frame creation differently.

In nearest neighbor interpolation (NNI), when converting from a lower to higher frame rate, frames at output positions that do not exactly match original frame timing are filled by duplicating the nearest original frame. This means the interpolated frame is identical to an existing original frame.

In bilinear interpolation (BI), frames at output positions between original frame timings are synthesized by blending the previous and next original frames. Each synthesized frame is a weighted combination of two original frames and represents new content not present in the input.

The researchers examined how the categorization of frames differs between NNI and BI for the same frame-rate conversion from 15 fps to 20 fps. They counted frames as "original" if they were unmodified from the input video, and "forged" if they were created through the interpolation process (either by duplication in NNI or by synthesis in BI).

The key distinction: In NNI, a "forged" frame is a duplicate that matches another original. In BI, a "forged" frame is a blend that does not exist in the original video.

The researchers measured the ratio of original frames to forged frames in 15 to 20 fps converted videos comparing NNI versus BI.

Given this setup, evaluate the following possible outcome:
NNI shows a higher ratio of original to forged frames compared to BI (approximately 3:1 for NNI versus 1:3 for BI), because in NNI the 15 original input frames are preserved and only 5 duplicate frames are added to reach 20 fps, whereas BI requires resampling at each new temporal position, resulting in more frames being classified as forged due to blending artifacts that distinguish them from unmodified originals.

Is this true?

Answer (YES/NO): YES